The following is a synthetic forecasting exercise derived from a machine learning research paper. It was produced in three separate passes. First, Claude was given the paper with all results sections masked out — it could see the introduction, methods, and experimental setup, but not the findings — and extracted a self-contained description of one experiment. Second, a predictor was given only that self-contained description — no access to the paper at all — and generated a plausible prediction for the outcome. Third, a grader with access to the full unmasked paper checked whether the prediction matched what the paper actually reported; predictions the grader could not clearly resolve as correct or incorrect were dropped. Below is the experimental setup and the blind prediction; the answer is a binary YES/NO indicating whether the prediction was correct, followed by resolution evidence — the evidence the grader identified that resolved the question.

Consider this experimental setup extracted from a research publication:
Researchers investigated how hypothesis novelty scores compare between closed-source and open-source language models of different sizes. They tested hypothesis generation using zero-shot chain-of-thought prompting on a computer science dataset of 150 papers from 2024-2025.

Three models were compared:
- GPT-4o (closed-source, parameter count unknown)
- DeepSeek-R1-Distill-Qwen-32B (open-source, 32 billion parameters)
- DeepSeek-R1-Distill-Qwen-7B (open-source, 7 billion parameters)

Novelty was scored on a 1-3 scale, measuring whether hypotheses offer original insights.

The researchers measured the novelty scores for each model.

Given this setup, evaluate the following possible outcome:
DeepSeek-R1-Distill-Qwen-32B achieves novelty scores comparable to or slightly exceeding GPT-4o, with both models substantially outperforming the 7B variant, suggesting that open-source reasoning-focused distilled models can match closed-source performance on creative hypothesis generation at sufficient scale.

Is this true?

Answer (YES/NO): NO